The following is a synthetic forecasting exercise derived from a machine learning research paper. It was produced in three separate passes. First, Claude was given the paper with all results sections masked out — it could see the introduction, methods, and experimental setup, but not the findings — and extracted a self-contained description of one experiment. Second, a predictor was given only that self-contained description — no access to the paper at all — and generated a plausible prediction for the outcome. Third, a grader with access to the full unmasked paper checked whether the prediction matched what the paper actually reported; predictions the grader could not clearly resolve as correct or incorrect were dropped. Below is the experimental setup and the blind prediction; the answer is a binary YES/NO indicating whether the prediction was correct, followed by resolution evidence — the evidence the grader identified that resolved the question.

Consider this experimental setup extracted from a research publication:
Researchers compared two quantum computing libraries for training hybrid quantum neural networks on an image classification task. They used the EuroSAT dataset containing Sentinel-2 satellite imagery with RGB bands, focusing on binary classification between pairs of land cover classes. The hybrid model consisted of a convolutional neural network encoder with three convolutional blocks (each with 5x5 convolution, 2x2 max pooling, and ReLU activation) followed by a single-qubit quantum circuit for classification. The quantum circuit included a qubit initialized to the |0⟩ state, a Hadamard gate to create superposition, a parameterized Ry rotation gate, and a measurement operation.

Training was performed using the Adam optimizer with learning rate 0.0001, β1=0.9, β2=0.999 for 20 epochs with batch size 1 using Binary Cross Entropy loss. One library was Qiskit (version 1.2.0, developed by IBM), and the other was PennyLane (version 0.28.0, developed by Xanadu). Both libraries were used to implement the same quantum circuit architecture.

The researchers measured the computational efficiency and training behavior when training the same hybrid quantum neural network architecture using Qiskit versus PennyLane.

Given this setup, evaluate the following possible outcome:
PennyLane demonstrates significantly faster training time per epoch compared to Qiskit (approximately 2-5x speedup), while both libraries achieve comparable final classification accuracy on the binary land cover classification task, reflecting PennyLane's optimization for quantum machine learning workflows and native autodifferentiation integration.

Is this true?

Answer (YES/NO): NO